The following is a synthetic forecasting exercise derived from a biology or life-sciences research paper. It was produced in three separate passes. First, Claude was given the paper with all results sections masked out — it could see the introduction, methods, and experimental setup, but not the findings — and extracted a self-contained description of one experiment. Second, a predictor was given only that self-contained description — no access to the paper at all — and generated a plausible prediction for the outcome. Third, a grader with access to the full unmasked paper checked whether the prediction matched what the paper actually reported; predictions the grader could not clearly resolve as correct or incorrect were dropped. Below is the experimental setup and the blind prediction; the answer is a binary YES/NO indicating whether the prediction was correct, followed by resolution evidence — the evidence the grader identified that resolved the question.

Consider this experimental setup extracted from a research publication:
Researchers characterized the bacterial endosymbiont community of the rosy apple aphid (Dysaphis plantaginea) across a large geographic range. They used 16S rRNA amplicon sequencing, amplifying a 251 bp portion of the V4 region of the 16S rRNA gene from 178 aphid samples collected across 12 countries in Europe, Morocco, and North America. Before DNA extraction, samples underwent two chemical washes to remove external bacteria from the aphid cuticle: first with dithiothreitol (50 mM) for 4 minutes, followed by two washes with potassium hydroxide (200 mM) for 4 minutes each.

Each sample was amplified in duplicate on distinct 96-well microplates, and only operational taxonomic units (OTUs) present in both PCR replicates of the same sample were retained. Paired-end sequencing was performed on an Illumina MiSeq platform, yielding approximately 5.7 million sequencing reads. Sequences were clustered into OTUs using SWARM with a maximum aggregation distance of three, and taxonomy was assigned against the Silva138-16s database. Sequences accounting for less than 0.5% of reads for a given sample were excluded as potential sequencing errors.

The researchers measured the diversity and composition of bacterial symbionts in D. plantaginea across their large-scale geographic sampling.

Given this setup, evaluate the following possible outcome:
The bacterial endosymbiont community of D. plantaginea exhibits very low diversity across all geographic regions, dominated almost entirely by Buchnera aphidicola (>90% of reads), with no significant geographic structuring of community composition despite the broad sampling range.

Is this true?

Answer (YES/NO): YES